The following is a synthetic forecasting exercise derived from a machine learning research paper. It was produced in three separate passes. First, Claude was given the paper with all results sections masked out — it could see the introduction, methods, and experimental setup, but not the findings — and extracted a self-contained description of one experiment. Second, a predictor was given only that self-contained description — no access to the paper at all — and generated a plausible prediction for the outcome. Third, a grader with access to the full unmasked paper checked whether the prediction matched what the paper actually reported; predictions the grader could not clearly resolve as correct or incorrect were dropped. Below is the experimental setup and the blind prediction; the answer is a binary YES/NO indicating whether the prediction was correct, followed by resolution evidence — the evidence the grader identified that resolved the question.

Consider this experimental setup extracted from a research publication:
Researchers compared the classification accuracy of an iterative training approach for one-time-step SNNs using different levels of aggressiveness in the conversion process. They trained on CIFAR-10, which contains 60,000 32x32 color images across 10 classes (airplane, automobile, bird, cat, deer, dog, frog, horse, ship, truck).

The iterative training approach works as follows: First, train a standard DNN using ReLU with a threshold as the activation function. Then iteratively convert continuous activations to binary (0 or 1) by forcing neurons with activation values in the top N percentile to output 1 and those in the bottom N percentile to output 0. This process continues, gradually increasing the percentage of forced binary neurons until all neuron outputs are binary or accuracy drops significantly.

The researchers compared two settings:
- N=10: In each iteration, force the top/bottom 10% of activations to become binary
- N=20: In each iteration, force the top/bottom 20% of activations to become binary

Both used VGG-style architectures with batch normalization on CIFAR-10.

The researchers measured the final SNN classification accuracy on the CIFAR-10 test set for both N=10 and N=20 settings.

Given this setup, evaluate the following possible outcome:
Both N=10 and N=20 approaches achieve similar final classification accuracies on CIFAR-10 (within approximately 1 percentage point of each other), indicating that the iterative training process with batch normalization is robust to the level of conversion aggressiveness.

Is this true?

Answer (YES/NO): YES